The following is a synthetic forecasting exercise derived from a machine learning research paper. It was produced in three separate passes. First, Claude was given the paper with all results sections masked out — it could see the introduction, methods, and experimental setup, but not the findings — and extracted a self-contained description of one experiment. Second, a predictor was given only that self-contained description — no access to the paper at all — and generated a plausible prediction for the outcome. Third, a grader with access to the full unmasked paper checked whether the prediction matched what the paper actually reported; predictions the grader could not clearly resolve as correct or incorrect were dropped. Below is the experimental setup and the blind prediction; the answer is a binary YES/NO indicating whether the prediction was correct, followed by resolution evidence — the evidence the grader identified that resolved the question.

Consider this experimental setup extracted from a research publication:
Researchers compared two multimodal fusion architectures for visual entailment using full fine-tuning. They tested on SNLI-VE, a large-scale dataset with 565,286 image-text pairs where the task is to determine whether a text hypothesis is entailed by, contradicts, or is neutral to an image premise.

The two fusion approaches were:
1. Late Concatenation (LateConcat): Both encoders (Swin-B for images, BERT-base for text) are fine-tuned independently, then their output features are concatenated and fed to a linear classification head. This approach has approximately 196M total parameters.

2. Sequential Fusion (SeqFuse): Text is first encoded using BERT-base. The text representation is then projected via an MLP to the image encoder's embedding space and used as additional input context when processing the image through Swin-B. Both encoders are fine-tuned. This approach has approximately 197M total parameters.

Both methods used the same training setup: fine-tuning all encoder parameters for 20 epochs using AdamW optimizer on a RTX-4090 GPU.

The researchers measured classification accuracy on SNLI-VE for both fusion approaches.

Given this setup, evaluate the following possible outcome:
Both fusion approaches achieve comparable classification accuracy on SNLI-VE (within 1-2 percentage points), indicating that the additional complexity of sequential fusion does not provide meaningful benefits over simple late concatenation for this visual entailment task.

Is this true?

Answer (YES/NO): NO